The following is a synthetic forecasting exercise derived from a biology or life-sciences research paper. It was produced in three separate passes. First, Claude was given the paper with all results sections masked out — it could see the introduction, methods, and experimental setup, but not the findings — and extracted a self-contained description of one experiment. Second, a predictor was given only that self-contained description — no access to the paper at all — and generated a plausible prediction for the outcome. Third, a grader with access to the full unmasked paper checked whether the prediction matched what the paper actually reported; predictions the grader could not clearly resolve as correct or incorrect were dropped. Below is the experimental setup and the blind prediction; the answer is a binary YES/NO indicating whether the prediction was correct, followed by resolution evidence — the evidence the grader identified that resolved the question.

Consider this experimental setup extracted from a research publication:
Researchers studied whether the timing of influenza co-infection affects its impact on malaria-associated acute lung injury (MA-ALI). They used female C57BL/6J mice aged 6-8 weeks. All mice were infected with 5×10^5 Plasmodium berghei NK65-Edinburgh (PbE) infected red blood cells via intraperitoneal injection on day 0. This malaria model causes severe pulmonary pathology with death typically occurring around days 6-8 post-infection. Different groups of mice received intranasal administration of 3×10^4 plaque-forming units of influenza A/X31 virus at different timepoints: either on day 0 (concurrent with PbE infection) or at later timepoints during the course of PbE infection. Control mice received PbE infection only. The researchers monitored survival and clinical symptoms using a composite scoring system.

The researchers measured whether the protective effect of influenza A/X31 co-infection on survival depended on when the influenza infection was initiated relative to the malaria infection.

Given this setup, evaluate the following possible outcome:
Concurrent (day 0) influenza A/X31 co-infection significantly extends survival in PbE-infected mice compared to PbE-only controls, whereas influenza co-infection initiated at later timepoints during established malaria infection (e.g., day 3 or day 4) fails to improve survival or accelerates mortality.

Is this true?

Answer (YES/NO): YES